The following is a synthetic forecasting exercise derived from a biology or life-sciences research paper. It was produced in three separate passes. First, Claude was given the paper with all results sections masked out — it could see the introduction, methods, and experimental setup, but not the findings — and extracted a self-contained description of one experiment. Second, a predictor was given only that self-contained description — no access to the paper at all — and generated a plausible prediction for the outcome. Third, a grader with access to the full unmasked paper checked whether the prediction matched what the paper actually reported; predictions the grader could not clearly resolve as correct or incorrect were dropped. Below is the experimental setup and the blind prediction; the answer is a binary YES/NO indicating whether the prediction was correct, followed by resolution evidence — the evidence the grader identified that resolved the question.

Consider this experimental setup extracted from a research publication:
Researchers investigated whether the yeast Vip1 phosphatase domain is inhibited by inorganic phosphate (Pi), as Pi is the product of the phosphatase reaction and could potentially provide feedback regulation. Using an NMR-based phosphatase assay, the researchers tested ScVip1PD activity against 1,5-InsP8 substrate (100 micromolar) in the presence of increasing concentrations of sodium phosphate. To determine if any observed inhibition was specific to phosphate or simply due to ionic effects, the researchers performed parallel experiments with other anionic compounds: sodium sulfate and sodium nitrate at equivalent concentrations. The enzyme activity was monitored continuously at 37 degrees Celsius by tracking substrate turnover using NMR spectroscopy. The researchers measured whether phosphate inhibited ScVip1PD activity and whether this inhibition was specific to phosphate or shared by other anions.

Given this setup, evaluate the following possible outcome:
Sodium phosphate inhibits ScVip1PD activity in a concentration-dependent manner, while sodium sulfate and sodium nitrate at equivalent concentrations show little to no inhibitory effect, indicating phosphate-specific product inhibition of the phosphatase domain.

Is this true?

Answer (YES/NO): NO